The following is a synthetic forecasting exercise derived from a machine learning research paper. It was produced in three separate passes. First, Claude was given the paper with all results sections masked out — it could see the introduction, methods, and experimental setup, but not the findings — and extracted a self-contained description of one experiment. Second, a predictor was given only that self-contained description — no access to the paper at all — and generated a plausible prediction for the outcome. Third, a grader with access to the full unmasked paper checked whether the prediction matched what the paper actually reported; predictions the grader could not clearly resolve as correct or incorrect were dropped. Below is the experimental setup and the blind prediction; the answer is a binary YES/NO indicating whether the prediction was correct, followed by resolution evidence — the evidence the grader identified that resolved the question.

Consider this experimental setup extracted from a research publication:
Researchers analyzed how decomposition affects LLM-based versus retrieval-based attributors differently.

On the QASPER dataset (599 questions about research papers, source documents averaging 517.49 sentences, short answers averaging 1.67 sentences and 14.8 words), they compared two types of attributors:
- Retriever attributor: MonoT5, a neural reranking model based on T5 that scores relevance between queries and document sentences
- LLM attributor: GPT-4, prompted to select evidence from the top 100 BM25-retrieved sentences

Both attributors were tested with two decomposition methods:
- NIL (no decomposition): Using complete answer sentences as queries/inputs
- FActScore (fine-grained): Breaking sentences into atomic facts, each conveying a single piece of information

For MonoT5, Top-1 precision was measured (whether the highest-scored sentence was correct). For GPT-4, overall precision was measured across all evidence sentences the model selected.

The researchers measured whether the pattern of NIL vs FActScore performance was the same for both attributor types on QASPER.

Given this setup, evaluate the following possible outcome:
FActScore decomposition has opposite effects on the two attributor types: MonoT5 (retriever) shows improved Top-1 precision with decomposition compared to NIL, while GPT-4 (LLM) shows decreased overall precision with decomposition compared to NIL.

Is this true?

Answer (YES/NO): NO